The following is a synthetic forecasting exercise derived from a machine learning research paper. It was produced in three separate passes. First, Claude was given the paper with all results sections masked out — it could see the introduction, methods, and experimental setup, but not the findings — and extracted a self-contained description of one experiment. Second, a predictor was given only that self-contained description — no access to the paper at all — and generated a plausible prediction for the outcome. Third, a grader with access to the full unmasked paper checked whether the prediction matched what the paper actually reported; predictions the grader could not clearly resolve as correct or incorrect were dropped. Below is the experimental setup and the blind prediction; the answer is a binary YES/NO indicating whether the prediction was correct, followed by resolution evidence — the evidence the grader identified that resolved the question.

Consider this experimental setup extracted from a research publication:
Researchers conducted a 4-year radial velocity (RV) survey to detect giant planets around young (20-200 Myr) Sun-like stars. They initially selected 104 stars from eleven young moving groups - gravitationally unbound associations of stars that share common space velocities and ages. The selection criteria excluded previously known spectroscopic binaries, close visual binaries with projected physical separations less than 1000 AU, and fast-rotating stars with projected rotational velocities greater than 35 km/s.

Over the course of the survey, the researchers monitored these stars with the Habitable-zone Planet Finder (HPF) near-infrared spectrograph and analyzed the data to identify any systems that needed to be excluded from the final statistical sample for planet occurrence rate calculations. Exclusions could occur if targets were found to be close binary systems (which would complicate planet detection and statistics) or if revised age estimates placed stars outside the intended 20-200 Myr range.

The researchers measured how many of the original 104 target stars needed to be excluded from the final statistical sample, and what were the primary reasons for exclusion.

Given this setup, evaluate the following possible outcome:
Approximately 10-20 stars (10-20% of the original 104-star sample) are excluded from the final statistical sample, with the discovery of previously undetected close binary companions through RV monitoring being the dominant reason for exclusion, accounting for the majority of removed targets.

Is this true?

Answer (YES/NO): YES